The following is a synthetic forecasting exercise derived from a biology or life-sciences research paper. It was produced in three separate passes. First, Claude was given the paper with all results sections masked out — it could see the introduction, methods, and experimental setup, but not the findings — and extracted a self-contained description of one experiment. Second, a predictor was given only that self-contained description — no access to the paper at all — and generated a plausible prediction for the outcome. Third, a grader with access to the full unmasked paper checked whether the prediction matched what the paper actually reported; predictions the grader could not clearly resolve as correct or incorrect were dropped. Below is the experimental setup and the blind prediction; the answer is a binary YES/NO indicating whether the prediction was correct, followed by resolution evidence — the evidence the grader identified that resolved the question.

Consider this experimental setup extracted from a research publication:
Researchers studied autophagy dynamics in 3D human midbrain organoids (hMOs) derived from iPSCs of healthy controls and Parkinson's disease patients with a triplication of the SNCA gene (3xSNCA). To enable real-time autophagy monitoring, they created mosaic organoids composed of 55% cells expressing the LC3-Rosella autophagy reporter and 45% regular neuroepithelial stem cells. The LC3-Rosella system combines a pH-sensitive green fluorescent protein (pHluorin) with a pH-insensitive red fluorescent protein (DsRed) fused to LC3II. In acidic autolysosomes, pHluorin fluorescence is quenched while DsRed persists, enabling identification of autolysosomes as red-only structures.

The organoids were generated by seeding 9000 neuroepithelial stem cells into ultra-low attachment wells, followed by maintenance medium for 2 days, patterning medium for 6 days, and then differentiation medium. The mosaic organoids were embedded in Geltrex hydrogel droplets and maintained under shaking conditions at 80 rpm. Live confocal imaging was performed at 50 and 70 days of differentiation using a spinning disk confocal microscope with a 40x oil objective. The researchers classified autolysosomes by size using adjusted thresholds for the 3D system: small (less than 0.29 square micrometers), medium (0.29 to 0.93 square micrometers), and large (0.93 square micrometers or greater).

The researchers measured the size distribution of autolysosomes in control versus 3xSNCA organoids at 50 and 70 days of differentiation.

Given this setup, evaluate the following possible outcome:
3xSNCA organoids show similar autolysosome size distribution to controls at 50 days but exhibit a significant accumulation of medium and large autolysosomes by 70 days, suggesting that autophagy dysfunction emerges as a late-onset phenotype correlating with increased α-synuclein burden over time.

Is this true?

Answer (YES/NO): NO